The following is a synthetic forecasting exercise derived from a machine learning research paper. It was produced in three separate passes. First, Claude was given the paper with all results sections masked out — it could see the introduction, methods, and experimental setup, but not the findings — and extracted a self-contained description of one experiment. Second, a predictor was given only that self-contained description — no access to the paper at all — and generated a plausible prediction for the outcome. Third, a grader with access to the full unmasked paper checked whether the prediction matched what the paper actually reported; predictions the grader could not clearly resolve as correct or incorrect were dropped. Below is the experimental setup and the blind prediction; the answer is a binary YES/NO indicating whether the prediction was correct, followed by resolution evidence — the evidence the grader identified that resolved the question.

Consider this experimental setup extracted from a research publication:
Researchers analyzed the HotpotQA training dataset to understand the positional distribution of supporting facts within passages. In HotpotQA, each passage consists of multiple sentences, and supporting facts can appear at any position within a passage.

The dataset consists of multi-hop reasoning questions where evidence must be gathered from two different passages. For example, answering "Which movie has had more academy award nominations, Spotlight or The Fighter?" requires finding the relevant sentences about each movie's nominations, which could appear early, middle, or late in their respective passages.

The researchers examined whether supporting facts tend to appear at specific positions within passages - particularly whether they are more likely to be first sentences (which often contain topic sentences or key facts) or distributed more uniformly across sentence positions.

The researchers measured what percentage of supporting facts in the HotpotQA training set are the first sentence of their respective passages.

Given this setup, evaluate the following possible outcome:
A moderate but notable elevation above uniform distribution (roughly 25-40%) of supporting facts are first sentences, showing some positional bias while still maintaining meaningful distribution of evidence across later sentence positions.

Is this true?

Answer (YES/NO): NO